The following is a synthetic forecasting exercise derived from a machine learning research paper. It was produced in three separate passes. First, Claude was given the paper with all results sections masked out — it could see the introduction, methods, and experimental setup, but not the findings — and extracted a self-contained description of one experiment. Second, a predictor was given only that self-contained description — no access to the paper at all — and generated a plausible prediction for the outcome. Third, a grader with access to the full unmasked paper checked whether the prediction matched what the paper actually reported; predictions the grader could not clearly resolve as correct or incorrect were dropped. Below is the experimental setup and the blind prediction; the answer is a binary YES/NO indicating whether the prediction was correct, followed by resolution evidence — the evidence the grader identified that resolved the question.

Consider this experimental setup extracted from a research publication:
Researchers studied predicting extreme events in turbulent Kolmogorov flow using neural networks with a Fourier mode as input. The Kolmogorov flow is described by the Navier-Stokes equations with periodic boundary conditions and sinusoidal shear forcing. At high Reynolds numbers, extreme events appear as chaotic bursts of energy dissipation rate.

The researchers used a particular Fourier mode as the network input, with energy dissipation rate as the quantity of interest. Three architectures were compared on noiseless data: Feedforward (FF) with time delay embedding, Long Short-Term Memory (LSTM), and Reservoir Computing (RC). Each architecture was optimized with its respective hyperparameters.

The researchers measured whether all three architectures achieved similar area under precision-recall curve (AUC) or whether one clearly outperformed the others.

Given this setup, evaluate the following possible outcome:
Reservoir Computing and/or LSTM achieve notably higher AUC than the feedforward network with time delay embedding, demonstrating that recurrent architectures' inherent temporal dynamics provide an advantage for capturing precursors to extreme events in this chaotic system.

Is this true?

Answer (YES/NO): NO